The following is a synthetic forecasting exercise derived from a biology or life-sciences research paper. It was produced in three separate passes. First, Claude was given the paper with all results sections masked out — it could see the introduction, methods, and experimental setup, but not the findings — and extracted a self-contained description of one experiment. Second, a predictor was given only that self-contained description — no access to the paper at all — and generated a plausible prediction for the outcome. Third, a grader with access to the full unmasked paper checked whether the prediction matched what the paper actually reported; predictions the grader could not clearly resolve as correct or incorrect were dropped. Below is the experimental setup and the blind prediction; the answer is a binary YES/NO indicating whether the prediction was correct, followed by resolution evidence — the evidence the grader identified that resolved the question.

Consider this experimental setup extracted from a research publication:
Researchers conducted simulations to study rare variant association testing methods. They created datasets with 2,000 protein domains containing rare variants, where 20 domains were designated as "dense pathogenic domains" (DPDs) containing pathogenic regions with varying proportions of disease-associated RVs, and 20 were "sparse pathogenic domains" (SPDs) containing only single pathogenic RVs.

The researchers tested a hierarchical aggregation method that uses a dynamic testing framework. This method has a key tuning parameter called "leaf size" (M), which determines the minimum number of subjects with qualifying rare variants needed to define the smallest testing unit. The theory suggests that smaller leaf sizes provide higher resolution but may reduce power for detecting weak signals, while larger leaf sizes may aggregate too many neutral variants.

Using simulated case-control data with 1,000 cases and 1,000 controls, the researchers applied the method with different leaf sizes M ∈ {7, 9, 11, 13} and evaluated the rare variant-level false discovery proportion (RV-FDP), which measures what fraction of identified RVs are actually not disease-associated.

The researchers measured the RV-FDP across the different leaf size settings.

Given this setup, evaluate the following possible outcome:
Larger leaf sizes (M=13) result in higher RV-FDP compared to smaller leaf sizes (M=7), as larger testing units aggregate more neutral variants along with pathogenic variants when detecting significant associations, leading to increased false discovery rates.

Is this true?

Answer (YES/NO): NO